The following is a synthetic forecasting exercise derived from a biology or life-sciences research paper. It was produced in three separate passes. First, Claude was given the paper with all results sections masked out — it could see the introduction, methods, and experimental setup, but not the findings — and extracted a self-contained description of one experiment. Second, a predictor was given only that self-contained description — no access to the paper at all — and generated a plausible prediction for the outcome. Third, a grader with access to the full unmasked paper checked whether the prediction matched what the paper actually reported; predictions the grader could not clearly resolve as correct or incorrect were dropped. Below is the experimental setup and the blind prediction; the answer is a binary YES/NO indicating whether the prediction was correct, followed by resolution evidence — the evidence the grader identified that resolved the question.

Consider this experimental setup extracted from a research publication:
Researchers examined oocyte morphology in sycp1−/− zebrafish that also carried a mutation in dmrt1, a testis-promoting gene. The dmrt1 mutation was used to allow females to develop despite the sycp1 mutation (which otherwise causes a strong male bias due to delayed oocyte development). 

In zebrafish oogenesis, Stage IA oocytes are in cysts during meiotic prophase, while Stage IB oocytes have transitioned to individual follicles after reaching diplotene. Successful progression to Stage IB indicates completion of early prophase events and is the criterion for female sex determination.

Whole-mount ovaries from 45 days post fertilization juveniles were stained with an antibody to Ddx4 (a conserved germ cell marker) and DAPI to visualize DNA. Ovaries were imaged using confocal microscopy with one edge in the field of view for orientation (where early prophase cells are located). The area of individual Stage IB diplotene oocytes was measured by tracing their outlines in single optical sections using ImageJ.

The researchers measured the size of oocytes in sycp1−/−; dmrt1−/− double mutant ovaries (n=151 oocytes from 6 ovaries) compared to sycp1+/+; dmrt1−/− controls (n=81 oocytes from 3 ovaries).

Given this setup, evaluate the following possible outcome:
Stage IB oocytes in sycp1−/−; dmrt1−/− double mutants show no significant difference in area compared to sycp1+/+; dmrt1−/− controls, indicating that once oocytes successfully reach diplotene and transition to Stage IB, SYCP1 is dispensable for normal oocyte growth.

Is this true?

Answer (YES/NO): YES